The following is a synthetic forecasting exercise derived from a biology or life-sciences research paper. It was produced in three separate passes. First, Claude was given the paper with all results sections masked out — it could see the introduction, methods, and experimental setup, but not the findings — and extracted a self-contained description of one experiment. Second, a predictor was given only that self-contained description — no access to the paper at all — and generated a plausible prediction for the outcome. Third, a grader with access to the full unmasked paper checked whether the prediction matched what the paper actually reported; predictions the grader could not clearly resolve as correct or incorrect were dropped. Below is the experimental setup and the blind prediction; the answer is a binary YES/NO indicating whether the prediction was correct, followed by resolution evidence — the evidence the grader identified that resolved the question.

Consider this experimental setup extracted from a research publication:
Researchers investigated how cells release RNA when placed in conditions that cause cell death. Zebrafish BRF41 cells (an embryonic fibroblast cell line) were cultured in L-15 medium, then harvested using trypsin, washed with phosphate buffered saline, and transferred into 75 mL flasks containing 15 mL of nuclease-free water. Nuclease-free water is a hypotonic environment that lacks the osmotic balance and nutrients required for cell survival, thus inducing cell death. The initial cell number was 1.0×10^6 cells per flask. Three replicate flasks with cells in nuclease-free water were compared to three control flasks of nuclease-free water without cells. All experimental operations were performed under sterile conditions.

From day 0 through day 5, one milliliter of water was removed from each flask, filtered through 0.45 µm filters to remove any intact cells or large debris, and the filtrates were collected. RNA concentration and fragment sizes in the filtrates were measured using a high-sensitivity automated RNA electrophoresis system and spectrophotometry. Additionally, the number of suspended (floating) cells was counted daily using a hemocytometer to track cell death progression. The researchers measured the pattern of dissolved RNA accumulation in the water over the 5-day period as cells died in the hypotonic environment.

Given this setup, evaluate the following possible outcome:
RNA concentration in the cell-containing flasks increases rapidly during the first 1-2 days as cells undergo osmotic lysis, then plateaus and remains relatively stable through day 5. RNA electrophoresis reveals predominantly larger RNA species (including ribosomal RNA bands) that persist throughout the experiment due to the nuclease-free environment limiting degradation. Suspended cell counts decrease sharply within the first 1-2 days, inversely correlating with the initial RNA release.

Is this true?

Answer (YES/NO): NO